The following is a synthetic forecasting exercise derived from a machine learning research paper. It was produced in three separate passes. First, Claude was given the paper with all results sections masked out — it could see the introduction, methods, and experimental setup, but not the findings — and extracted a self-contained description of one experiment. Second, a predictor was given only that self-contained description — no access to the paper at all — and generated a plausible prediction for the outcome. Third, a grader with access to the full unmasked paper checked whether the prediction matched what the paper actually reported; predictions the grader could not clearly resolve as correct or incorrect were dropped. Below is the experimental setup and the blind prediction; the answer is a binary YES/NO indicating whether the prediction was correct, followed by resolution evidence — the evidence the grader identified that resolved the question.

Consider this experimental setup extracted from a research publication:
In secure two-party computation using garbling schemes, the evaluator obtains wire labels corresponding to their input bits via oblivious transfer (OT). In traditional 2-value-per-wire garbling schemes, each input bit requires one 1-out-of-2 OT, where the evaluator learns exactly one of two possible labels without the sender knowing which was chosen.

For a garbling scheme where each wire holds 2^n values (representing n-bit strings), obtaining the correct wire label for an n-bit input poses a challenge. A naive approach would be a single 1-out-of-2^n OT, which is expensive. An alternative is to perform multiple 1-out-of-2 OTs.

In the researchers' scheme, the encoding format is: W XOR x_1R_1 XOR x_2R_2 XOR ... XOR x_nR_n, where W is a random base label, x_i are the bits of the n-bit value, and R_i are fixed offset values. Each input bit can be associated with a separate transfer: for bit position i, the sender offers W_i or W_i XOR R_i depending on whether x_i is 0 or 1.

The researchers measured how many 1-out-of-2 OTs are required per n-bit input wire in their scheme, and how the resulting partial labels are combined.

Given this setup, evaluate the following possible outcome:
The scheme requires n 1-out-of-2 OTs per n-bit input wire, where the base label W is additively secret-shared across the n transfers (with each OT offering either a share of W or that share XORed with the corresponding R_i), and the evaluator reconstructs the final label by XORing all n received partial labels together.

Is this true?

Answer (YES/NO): YES